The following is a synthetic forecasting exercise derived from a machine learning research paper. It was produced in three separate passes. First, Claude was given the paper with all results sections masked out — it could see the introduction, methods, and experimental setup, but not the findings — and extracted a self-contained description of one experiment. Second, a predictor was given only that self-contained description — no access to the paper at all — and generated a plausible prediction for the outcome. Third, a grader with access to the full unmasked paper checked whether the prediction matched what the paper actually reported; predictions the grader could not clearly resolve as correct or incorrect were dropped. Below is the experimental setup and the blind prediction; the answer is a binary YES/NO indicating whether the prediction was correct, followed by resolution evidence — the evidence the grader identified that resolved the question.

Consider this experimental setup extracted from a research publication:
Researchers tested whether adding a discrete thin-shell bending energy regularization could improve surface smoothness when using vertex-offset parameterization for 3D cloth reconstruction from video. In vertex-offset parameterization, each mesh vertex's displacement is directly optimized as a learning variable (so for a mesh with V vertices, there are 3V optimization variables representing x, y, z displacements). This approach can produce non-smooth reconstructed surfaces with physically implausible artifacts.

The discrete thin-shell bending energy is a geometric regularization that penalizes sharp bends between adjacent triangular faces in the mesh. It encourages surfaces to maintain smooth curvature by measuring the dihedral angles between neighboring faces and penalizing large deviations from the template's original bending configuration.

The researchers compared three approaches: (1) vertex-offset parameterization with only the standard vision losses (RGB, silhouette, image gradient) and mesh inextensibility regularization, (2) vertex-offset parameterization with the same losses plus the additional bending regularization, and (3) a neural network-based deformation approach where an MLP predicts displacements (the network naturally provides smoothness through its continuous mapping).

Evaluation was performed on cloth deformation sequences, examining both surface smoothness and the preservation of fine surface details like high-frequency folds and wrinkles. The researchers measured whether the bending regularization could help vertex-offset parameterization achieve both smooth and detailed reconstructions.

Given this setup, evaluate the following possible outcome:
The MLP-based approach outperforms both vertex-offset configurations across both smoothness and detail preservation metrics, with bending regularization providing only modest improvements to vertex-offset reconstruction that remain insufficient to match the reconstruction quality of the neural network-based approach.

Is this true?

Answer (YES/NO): NO